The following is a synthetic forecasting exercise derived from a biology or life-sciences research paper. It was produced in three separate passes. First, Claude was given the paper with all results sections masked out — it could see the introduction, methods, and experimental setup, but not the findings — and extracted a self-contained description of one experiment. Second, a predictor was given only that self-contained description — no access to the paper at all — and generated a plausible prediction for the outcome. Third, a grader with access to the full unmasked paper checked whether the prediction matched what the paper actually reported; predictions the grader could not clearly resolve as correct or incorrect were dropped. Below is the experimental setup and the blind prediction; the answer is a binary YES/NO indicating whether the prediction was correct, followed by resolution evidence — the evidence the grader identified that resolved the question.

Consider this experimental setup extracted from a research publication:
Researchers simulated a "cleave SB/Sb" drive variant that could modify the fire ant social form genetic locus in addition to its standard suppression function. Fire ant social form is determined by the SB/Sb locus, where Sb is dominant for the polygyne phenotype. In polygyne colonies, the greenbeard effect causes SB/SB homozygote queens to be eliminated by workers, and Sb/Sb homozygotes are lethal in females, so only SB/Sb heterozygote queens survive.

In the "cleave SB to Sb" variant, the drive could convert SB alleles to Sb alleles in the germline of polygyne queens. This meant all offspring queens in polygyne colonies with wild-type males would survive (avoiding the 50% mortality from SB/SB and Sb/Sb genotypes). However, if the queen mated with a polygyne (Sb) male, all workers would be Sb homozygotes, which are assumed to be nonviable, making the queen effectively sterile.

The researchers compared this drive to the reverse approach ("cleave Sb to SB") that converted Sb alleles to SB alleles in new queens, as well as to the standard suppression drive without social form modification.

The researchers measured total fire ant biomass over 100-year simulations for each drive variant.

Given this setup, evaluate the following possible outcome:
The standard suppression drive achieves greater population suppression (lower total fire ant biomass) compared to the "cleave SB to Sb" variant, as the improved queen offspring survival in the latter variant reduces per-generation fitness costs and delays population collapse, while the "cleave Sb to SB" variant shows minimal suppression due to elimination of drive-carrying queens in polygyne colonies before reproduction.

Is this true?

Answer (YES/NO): NO